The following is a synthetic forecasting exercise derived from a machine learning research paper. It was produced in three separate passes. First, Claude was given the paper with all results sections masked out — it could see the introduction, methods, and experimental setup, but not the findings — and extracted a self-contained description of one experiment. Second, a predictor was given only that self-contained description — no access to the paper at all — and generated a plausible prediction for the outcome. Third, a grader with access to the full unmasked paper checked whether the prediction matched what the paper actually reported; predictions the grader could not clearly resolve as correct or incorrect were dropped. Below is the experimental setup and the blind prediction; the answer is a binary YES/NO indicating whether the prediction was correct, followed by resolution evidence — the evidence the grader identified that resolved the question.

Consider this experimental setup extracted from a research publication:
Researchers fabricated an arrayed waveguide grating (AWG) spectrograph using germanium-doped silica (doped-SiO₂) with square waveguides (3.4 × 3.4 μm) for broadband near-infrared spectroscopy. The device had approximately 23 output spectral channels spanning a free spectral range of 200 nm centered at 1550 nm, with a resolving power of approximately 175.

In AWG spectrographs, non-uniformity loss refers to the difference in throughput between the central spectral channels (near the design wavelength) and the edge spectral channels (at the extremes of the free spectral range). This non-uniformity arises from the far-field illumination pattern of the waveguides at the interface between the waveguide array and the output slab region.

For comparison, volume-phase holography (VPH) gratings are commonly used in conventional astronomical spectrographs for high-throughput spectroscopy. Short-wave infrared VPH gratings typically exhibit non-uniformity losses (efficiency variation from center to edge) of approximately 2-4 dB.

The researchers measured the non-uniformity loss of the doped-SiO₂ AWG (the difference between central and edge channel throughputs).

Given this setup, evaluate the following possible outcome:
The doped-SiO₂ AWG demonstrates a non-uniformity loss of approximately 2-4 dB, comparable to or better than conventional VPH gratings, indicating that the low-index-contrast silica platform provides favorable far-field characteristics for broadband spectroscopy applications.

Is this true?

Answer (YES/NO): YES